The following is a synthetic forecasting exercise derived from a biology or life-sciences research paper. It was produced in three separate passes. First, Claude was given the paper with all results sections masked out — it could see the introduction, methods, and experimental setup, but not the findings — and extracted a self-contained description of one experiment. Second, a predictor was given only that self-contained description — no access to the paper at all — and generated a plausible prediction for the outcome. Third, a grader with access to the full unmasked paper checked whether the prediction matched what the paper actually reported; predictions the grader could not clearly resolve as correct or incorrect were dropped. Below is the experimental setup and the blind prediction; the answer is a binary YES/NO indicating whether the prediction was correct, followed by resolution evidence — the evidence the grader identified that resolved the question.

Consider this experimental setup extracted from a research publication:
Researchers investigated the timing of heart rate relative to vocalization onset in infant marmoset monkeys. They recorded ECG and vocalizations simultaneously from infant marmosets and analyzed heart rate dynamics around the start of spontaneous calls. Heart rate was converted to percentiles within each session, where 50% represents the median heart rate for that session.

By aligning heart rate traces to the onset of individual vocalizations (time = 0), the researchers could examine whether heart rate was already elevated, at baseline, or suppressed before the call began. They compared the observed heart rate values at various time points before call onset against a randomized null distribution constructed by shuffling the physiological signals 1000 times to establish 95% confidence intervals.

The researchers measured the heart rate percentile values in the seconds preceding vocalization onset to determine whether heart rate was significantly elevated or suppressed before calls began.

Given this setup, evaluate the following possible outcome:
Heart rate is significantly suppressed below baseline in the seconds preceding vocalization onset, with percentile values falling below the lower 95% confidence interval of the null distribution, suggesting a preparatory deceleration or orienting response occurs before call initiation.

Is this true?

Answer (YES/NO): NO